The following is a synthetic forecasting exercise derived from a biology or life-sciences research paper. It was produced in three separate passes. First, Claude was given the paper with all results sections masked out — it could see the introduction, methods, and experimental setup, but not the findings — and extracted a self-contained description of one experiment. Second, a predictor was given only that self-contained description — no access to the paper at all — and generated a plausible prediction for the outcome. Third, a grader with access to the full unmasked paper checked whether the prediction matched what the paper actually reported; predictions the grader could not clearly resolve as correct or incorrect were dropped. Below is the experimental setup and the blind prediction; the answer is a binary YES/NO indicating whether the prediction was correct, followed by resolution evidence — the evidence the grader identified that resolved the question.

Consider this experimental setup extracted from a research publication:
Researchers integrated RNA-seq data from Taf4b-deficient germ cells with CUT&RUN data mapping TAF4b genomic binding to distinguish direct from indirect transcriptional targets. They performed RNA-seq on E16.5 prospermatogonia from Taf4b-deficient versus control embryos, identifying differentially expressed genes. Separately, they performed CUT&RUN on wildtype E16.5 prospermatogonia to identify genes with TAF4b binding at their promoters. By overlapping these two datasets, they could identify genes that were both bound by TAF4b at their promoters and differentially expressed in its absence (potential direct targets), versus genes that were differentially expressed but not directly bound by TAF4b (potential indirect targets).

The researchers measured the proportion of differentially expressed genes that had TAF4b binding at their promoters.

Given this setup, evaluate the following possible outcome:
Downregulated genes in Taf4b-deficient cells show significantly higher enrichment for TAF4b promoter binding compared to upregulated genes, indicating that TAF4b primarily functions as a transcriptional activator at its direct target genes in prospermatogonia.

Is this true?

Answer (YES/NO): NO